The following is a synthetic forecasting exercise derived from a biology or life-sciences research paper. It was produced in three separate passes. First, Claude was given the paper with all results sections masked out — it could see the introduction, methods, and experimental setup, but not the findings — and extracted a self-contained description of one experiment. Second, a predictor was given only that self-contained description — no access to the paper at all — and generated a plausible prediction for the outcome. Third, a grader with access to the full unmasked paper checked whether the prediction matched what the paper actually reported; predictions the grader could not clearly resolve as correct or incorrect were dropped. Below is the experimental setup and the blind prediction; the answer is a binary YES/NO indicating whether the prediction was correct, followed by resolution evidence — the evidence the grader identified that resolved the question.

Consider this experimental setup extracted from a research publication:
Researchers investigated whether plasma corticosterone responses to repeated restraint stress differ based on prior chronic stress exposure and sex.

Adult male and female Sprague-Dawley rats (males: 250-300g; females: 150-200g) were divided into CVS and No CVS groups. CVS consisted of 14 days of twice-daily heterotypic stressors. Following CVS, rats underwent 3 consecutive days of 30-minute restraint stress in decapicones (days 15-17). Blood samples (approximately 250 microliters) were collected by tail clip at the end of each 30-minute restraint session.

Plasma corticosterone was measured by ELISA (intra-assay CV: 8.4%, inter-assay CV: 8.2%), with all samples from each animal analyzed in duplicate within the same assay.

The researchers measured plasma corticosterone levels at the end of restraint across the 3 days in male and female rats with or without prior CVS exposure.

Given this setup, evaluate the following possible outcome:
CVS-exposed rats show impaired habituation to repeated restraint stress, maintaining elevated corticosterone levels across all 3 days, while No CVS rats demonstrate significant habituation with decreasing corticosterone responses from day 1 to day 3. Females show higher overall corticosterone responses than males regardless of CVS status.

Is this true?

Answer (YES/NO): NO